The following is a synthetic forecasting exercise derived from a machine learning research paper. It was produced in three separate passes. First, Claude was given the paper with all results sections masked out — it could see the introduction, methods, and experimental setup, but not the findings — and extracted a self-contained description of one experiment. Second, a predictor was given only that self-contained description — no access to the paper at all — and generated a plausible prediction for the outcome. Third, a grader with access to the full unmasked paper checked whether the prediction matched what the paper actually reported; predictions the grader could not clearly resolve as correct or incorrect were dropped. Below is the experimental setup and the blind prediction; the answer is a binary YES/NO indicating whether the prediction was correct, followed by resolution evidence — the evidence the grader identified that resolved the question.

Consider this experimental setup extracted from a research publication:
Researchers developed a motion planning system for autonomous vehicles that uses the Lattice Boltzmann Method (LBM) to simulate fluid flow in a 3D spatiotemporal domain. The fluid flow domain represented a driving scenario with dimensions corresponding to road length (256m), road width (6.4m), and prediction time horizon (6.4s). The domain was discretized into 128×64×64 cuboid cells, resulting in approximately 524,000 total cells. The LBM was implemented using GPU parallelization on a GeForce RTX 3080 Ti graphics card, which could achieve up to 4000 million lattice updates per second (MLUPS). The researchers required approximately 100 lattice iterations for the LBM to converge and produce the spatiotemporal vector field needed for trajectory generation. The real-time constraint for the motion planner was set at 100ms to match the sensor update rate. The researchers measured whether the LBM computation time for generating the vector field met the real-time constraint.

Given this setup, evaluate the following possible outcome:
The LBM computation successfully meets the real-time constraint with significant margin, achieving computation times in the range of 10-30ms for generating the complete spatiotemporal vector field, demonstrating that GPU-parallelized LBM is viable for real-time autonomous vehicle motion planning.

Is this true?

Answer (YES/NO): YES